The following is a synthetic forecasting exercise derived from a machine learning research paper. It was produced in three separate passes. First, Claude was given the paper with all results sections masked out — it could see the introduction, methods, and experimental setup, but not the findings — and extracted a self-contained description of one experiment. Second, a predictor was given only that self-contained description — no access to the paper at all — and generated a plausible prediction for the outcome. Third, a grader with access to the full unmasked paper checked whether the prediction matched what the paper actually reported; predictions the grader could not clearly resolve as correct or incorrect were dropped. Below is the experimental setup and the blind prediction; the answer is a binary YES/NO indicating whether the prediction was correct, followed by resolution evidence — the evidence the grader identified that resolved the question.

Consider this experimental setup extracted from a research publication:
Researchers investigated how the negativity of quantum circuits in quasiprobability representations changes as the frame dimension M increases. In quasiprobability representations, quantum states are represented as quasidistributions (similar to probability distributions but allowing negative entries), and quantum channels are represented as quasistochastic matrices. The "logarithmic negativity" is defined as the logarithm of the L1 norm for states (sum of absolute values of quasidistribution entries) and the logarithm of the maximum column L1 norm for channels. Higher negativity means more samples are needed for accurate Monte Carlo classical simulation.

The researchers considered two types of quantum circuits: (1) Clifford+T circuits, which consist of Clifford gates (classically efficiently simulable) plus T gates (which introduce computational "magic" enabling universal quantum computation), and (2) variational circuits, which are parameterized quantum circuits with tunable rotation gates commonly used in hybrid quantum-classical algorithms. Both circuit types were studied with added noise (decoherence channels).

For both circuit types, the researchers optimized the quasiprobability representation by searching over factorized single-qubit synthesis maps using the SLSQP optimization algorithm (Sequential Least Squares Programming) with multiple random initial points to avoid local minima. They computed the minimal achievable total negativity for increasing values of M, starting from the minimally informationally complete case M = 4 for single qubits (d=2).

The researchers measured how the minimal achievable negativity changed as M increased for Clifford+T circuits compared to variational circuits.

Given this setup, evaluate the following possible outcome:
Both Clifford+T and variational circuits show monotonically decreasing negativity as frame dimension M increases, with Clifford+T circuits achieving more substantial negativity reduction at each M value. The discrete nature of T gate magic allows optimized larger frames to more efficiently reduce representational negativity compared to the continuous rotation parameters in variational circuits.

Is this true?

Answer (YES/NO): NO